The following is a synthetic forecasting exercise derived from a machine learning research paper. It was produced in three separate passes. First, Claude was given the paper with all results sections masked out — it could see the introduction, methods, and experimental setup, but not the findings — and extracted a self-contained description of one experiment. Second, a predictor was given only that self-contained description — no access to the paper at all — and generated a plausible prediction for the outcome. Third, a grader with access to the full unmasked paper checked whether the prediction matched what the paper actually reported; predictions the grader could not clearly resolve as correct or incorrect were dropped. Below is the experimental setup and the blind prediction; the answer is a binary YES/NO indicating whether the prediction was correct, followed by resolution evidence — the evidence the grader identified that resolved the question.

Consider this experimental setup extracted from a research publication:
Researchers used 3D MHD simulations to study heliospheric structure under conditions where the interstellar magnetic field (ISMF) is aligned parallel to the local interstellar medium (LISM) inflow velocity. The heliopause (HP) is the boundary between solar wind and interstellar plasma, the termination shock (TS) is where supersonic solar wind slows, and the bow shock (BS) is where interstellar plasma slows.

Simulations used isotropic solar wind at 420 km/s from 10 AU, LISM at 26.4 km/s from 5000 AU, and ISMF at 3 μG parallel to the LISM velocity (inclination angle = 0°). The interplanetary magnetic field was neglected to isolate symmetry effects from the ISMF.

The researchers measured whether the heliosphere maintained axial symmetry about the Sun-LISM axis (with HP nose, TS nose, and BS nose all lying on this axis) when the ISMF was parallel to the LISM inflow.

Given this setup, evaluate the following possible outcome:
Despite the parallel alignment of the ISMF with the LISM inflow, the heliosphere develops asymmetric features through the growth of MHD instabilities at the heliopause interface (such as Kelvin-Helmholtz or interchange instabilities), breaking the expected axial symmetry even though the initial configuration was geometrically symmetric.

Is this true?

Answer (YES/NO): NO